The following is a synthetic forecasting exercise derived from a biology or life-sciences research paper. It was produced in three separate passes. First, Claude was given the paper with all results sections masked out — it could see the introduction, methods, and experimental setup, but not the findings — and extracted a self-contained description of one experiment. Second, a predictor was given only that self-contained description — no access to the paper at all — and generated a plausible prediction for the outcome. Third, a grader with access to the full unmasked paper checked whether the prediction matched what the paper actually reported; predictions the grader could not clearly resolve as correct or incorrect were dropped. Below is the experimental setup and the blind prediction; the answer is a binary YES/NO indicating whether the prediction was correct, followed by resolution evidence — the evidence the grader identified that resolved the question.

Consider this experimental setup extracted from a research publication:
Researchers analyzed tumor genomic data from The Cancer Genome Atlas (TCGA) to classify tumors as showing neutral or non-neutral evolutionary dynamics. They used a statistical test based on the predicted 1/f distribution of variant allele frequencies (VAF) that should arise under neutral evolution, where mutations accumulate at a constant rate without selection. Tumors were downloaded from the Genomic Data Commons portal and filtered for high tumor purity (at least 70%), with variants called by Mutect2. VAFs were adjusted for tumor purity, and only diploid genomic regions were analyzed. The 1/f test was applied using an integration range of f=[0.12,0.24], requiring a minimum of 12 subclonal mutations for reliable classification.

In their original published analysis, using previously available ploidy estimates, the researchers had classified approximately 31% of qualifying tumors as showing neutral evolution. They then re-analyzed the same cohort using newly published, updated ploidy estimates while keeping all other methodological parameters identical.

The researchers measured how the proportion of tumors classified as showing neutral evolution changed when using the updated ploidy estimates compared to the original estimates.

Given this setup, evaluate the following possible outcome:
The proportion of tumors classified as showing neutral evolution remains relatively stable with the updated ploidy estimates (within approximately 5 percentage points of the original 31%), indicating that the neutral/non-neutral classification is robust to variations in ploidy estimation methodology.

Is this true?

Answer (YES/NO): NO